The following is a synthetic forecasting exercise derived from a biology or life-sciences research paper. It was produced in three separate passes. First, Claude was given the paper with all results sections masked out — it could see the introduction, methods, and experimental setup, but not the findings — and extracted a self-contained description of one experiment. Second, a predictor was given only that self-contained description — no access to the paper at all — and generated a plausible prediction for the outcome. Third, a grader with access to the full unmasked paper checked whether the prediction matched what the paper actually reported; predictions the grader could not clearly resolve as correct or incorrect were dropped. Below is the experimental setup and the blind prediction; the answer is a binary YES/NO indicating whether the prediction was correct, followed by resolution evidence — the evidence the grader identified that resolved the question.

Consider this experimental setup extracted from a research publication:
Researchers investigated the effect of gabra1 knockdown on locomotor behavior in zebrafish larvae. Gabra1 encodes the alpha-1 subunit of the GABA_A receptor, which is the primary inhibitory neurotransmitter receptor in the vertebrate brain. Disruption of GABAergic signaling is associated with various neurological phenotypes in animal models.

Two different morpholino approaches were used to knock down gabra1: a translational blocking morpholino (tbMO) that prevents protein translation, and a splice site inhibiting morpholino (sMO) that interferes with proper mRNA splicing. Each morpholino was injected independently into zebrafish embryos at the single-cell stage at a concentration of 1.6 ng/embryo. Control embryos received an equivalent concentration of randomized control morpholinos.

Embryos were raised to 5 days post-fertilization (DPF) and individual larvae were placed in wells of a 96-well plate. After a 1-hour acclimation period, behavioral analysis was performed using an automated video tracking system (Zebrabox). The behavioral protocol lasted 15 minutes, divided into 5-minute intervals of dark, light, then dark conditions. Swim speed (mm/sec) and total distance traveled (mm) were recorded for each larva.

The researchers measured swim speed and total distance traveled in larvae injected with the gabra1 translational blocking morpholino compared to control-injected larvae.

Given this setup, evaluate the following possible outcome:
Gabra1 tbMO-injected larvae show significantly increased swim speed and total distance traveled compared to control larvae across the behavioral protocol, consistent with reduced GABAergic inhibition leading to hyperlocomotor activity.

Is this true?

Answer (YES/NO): NO